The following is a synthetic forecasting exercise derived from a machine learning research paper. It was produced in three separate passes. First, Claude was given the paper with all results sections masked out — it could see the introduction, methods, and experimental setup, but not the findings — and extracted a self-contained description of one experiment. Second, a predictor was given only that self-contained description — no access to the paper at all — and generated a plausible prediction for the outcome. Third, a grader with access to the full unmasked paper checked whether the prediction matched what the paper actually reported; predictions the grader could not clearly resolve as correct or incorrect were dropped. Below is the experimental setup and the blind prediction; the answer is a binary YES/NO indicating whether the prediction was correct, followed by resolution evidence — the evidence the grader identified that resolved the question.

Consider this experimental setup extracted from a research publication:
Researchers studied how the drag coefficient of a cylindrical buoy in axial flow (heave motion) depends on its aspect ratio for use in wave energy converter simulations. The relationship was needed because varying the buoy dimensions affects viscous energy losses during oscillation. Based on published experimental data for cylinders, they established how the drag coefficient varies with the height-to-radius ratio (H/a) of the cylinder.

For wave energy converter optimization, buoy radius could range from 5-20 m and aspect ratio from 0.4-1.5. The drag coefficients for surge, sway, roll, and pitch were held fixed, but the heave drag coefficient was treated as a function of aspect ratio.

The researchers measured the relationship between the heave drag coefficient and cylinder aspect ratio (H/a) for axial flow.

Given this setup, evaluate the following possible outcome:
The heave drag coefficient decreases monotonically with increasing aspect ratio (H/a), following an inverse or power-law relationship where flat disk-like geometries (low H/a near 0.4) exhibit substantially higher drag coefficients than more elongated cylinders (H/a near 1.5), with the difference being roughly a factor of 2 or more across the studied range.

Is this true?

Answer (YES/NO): NO